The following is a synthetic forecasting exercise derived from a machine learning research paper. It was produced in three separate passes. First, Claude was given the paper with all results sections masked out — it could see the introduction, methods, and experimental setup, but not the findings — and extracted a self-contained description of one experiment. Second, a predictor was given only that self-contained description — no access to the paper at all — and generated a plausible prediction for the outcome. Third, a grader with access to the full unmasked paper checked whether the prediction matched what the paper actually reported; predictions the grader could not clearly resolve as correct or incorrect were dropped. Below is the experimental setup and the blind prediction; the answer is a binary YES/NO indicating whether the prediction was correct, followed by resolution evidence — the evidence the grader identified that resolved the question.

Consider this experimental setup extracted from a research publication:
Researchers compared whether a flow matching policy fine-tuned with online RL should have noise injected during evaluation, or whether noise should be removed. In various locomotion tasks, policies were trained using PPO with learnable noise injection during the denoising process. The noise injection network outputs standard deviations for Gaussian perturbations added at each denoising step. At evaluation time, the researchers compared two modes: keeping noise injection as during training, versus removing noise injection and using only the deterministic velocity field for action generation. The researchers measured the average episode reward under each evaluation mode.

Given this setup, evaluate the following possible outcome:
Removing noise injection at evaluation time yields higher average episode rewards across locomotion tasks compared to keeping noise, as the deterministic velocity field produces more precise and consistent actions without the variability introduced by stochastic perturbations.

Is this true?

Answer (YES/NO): YES